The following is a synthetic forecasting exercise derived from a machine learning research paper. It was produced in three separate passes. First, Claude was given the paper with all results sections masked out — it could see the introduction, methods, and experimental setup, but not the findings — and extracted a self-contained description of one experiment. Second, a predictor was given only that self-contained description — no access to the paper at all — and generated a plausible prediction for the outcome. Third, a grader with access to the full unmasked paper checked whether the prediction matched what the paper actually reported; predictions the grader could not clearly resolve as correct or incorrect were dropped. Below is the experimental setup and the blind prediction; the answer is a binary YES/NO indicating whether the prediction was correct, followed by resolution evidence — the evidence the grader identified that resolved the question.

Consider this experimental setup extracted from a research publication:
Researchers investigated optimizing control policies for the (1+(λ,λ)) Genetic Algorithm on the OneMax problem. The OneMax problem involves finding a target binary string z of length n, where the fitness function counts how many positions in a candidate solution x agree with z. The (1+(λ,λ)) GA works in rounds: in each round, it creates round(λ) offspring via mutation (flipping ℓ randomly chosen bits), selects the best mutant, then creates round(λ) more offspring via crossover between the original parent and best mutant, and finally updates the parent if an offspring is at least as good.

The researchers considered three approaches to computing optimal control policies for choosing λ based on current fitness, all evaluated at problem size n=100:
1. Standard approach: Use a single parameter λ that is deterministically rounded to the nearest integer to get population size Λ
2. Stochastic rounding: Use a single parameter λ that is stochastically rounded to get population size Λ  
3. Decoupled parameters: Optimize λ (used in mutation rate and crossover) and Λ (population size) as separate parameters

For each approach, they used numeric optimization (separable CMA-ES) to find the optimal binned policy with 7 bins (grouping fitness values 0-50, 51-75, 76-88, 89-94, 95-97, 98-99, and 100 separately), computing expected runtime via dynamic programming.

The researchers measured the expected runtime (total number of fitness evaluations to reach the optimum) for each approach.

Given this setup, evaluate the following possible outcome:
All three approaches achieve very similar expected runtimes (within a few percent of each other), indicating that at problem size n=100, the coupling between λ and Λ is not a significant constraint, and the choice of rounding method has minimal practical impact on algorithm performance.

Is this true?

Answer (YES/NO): NO